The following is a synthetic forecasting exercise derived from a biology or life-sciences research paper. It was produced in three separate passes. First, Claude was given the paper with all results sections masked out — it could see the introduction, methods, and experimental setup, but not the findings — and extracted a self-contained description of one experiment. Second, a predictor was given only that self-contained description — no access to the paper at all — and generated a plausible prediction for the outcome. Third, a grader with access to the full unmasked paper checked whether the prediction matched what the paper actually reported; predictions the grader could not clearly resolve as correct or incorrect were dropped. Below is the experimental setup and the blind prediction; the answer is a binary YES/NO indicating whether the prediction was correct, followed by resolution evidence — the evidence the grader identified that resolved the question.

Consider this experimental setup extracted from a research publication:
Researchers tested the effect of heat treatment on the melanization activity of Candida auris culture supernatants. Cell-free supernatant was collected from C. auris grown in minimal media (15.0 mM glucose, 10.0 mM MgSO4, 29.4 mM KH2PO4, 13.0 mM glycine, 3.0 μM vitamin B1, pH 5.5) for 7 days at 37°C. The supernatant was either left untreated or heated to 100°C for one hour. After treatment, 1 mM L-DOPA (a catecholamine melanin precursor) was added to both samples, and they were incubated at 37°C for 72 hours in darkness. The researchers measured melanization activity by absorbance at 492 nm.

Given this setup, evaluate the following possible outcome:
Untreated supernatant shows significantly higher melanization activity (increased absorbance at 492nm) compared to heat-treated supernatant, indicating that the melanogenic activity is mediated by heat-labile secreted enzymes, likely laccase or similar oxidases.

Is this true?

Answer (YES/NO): NO